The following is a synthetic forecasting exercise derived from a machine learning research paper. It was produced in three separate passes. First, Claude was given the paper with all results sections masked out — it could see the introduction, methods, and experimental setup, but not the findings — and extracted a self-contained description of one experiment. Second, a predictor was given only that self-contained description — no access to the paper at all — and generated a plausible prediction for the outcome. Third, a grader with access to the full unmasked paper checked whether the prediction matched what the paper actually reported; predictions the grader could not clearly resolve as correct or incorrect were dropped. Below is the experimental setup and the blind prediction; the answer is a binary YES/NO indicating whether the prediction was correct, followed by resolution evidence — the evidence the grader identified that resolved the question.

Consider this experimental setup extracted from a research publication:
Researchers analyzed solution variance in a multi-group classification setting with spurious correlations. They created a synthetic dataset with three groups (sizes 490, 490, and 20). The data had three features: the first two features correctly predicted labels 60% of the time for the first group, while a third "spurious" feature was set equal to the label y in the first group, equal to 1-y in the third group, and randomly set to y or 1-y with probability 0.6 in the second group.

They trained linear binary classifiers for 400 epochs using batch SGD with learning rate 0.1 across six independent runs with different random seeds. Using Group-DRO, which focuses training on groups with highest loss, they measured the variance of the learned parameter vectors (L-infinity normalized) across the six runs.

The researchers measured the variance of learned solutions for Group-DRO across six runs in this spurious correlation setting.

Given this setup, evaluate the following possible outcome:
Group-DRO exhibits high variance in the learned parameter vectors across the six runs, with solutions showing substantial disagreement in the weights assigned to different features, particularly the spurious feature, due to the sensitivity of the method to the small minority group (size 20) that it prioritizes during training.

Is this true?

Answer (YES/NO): NO